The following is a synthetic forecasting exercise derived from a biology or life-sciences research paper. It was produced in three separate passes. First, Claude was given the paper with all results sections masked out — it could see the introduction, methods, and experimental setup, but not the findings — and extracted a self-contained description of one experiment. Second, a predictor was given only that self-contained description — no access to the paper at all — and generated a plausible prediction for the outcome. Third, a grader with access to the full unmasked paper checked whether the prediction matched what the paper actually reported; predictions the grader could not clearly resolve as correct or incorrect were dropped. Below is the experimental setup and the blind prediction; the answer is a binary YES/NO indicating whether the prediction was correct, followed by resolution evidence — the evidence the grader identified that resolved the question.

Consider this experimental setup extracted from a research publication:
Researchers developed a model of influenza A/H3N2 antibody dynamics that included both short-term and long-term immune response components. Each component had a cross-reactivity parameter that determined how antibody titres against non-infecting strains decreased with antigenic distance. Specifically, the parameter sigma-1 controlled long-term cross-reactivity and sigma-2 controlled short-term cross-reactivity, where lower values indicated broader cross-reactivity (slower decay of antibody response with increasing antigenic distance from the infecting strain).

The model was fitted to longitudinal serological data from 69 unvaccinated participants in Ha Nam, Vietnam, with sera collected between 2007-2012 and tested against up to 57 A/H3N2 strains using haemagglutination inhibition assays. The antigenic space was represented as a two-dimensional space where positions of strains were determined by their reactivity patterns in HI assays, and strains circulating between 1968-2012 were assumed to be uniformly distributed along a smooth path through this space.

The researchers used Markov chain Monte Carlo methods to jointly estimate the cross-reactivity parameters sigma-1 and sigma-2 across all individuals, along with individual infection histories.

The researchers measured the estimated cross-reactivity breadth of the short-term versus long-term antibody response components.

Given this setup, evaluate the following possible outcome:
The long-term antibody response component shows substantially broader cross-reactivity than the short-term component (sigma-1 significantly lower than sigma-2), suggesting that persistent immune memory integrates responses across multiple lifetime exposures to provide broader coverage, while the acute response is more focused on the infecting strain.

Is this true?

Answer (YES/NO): NO